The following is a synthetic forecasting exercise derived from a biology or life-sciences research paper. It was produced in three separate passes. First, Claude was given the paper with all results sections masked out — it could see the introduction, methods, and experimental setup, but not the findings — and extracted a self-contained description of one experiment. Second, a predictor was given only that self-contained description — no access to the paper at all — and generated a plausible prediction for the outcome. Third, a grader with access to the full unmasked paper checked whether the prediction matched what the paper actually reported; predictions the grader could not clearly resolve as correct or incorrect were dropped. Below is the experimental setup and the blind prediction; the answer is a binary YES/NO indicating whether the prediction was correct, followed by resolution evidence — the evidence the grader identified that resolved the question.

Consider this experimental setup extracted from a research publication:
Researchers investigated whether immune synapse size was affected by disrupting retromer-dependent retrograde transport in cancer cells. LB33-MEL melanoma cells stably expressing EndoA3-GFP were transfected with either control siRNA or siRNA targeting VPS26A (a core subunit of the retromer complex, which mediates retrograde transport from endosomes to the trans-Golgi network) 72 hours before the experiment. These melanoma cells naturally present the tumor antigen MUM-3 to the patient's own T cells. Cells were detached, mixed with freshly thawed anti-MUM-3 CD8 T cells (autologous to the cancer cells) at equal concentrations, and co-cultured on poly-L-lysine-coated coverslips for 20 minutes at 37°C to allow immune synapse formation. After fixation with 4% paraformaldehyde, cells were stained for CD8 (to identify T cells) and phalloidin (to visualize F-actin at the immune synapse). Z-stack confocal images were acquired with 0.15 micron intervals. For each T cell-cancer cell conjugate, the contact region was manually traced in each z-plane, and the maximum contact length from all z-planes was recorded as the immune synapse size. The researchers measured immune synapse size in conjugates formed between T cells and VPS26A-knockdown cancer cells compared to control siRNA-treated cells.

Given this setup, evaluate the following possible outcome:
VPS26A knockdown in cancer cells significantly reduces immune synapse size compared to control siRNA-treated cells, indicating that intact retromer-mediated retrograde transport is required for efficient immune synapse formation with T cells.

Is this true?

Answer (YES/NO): NO